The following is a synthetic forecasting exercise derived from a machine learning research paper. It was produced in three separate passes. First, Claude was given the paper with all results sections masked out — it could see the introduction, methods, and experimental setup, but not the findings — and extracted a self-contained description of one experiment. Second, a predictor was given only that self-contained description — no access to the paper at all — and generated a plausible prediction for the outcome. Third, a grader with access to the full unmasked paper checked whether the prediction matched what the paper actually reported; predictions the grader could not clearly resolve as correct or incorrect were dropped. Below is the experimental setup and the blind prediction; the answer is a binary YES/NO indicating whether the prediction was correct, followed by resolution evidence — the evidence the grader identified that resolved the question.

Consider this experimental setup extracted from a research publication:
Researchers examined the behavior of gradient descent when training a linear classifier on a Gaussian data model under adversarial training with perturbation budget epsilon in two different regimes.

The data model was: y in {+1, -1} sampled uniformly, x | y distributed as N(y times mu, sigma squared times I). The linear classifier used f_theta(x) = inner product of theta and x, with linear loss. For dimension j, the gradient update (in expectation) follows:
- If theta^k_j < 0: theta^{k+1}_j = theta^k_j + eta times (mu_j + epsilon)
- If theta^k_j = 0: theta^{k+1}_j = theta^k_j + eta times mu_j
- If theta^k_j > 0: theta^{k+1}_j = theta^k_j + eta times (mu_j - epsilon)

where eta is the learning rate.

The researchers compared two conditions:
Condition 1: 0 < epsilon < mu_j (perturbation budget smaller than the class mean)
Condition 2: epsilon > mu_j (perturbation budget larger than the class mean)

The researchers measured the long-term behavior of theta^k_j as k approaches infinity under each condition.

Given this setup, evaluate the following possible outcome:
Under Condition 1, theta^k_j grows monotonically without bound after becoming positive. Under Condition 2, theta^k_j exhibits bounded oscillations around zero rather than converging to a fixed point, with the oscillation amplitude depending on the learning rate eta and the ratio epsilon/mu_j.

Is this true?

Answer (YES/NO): YES